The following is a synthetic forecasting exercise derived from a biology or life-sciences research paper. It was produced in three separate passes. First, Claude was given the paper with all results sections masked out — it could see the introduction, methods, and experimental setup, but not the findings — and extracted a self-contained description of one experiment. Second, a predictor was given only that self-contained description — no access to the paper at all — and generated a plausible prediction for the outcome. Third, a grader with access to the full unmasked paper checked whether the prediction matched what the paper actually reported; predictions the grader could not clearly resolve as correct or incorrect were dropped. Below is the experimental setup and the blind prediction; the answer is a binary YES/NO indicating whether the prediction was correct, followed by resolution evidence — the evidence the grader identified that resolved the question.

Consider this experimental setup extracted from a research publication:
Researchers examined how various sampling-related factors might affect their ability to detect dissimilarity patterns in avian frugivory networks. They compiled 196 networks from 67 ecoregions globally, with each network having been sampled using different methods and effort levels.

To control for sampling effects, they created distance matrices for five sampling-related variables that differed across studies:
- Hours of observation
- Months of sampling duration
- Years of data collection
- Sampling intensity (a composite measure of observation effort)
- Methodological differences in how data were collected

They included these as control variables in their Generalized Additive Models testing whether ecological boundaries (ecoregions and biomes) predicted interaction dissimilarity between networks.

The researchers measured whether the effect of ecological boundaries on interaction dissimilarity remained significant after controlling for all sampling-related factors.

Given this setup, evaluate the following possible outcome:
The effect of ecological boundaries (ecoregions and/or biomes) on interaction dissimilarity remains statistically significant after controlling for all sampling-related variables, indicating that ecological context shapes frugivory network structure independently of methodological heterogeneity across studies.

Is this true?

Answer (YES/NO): YES